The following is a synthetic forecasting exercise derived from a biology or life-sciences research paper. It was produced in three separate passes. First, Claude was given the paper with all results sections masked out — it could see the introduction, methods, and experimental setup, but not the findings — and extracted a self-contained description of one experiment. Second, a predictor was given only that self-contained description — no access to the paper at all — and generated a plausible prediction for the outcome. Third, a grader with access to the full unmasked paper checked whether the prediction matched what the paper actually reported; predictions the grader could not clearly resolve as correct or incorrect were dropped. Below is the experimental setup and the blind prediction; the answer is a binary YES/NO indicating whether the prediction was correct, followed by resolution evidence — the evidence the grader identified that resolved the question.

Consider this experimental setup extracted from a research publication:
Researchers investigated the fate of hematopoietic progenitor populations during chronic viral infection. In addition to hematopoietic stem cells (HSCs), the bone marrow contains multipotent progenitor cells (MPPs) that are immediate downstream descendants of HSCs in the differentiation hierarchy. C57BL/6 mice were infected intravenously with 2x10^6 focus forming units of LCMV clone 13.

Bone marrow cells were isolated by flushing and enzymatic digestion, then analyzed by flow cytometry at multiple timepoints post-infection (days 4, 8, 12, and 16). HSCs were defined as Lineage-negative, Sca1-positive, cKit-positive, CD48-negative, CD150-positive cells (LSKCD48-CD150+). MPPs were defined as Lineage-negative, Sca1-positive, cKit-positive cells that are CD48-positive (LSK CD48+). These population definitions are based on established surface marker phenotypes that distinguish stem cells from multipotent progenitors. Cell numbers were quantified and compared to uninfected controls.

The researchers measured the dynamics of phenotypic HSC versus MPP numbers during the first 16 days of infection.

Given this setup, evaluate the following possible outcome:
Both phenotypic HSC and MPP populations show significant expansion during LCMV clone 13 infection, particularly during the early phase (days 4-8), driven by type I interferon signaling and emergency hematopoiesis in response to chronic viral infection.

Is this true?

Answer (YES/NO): NO